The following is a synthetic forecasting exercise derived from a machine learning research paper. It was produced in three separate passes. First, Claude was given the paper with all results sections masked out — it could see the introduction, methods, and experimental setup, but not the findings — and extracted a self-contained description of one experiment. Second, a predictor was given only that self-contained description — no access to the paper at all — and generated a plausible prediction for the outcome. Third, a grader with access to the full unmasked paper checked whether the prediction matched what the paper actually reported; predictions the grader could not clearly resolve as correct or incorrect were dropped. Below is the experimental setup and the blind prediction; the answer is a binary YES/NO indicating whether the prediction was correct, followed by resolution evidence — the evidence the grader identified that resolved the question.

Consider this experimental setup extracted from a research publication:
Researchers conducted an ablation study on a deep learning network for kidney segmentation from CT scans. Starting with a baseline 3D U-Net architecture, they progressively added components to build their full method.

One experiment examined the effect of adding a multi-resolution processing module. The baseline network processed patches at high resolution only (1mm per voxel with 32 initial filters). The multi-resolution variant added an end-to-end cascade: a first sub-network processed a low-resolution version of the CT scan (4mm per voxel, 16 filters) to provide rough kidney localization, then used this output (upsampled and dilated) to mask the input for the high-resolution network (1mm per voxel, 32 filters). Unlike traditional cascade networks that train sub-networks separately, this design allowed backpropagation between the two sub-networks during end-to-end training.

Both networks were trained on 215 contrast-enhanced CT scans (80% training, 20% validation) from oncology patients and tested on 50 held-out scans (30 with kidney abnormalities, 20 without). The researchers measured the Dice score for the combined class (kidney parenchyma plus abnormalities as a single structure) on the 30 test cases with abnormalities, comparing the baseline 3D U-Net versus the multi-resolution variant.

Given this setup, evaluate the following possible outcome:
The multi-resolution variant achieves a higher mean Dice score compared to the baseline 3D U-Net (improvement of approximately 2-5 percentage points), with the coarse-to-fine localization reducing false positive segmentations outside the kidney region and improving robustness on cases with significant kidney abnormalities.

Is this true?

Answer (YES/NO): YES